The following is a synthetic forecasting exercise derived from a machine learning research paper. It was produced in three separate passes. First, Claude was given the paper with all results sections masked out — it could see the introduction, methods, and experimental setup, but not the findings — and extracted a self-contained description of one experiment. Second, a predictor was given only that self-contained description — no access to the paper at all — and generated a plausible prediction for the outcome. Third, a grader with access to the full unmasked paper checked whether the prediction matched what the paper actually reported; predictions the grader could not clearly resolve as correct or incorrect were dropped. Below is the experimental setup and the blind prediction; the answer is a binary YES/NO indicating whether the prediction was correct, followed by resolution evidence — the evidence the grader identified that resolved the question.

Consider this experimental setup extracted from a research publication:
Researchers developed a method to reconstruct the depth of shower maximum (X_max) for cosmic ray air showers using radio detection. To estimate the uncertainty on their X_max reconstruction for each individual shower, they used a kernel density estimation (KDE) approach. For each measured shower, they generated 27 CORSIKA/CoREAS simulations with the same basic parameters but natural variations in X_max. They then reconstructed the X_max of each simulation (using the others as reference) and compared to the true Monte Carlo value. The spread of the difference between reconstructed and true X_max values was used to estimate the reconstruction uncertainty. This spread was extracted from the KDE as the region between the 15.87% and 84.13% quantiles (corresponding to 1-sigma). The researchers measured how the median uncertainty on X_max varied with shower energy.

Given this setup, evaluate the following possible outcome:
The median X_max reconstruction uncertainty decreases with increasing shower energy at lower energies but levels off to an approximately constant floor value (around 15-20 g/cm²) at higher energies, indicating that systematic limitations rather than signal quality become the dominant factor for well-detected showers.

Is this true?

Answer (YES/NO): NO